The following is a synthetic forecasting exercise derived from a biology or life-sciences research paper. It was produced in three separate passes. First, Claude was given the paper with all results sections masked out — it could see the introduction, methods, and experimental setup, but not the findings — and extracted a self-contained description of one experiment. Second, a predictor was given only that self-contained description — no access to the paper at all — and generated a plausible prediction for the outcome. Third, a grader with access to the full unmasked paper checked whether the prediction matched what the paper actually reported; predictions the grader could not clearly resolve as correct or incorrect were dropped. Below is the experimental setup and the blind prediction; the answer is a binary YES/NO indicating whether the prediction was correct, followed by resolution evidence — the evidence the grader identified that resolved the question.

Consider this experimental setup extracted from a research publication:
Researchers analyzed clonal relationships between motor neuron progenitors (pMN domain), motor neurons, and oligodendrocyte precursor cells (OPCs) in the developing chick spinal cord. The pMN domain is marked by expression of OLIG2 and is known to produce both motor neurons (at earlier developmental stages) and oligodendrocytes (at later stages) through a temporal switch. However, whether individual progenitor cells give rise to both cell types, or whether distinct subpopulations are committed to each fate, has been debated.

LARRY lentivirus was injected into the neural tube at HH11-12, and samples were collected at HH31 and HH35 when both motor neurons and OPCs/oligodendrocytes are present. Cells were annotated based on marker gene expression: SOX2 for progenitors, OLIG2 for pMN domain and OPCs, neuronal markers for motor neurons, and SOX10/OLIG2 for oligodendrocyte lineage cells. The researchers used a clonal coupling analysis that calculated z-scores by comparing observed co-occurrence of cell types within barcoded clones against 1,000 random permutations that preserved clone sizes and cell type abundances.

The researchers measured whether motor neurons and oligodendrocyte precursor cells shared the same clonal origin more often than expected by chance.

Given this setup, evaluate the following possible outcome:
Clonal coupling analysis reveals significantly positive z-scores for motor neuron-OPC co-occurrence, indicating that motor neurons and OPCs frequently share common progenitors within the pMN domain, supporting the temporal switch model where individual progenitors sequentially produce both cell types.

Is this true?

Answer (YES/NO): YES